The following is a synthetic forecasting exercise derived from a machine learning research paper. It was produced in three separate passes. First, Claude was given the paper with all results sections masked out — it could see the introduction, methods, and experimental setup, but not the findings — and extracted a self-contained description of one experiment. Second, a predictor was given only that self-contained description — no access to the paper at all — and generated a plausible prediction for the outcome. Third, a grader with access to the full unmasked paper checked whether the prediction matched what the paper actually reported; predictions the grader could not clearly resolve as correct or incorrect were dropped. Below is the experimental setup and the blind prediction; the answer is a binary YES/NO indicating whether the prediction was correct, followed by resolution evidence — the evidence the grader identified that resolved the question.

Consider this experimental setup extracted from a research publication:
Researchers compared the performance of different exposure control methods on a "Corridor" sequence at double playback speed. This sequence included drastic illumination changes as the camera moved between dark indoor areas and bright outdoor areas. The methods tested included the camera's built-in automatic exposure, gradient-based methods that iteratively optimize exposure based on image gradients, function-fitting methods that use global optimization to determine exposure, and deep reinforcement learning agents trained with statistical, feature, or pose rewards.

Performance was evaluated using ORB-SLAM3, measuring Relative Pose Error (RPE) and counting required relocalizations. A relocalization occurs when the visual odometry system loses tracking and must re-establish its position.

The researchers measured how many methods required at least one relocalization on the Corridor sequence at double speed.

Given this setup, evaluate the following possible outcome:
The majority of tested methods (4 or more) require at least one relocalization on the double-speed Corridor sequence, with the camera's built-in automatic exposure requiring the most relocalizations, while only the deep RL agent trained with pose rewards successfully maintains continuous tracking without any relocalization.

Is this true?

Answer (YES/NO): NO